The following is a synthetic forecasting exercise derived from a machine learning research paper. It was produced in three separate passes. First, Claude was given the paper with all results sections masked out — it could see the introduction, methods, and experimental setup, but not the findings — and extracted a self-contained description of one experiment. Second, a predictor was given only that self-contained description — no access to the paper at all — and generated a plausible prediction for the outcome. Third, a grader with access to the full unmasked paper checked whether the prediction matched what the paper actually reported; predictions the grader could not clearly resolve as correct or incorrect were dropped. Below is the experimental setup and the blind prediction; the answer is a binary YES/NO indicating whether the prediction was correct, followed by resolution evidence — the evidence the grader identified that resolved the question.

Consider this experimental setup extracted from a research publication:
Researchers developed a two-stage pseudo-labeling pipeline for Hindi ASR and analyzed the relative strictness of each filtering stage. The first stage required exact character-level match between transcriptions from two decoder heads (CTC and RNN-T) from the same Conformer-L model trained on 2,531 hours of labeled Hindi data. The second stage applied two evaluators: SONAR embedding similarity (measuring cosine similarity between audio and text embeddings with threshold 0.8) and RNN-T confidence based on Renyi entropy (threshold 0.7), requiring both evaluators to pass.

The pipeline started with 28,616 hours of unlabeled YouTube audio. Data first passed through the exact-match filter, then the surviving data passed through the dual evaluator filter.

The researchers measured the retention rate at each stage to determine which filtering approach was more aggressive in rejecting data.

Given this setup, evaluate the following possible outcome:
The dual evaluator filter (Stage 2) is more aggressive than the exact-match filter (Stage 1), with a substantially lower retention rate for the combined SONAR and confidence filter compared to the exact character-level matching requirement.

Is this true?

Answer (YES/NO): NO